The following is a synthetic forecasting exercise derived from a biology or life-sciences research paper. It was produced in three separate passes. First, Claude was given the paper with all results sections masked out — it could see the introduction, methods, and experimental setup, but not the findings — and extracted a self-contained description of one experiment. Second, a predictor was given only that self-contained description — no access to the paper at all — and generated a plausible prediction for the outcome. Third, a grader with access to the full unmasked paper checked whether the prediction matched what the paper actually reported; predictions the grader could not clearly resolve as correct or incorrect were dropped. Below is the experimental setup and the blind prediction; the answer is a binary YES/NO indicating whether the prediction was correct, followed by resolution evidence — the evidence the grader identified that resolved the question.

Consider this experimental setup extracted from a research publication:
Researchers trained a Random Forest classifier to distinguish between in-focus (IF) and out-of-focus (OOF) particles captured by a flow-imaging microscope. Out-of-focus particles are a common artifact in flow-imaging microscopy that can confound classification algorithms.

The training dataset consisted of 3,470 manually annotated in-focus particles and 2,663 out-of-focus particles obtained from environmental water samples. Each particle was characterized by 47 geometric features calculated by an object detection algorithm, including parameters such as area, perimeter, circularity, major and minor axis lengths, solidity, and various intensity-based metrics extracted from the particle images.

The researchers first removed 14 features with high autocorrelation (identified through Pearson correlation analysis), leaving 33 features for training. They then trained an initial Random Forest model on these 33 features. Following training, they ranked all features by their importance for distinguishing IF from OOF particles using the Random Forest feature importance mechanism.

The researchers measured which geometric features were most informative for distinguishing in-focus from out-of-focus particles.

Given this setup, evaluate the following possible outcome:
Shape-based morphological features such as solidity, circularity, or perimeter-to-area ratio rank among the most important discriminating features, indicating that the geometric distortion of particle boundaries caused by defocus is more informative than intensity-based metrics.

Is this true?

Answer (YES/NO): NO